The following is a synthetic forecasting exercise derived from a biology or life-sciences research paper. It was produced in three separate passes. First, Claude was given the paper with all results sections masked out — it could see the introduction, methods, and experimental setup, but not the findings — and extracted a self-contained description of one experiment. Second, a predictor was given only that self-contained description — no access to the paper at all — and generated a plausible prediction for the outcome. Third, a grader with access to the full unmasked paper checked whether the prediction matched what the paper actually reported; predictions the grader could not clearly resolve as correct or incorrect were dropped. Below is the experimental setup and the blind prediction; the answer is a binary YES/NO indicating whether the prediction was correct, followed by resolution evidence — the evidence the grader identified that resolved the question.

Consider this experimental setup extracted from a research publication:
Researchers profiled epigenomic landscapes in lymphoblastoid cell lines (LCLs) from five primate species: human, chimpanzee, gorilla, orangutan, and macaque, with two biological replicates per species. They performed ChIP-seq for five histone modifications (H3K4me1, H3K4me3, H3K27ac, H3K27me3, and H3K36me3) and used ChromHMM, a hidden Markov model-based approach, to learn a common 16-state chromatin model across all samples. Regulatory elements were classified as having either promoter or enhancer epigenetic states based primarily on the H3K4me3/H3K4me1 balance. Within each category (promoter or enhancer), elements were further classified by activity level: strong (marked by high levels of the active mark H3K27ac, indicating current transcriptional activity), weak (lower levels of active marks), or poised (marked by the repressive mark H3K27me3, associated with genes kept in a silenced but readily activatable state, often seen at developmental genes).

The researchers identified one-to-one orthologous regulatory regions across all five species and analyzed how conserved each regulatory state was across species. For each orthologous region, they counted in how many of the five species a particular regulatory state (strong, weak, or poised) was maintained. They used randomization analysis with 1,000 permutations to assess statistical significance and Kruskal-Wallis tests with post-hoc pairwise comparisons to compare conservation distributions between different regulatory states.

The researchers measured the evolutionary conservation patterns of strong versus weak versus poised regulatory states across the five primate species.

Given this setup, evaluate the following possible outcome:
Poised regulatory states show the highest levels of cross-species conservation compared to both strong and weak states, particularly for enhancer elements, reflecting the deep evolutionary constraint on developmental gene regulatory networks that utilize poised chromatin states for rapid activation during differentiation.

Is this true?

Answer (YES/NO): NO